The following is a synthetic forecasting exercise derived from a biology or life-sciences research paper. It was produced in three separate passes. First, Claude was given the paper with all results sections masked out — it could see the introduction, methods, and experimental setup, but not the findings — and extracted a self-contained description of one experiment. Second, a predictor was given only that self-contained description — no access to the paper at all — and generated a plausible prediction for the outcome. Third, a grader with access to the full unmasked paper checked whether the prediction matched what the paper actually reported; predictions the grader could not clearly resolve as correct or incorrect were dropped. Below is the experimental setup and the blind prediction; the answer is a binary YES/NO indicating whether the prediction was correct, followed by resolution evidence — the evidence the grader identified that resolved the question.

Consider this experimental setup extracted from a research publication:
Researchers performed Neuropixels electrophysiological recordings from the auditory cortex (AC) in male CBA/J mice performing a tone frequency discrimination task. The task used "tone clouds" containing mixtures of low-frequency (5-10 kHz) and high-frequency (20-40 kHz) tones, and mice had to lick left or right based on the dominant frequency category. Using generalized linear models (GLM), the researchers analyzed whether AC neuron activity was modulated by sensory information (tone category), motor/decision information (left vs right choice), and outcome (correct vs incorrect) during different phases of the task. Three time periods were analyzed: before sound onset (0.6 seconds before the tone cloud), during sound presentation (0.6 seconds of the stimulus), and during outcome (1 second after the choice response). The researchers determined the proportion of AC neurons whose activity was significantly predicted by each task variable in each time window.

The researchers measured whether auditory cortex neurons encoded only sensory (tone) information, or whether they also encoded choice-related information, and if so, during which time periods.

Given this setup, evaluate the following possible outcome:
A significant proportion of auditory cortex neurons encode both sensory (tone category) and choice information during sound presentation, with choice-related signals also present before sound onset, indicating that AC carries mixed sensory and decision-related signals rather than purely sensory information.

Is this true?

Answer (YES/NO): NO